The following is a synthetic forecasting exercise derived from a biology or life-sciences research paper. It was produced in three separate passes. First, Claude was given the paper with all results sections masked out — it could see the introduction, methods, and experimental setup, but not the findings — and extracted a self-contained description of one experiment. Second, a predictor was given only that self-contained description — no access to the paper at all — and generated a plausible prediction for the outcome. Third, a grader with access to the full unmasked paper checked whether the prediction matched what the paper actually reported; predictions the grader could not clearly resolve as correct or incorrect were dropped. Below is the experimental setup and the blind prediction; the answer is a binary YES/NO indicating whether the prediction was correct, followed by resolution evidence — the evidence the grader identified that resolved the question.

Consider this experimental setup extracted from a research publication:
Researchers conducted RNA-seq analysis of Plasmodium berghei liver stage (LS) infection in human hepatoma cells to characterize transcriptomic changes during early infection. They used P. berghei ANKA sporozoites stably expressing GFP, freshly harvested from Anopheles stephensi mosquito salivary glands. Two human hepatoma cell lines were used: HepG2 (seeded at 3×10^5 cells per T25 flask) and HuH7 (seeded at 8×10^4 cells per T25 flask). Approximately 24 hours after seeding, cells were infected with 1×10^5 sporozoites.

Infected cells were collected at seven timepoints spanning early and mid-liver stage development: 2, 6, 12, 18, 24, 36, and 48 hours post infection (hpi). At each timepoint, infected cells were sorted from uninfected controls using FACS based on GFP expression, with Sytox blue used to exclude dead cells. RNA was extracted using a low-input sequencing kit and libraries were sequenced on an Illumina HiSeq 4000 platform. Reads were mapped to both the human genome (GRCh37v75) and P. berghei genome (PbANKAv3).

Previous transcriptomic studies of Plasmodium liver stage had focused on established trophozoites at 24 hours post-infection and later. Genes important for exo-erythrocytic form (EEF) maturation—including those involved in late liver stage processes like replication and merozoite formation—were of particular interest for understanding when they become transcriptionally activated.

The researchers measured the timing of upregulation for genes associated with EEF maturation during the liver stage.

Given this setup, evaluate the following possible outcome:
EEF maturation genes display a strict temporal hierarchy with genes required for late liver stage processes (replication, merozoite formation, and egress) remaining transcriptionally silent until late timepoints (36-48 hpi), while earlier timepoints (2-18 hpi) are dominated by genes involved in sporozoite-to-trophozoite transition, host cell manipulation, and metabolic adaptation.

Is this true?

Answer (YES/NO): NO